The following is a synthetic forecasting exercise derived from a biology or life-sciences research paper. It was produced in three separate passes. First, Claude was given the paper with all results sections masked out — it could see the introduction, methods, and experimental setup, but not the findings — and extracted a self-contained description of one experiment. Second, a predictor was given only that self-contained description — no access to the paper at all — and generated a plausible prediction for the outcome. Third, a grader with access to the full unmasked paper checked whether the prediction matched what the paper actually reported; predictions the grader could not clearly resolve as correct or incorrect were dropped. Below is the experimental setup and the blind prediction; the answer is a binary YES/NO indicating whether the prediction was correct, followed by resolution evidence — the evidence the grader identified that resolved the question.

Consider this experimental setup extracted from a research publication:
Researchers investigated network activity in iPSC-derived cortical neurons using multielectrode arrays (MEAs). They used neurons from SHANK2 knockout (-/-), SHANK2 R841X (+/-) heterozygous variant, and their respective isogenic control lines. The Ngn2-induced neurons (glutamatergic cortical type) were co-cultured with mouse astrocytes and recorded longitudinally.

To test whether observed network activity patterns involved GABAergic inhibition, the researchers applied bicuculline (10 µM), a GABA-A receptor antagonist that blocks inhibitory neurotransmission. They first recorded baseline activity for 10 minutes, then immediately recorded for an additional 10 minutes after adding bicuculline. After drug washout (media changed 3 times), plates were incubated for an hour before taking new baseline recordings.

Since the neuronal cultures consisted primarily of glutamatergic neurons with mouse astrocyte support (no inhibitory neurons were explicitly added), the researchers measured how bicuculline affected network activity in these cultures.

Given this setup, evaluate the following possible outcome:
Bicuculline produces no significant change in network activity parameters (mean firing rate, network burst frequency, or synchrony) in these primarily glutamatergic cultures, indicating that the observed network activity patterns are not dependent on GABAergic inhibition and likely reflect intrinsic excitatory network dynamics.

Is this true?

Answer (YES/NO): NO